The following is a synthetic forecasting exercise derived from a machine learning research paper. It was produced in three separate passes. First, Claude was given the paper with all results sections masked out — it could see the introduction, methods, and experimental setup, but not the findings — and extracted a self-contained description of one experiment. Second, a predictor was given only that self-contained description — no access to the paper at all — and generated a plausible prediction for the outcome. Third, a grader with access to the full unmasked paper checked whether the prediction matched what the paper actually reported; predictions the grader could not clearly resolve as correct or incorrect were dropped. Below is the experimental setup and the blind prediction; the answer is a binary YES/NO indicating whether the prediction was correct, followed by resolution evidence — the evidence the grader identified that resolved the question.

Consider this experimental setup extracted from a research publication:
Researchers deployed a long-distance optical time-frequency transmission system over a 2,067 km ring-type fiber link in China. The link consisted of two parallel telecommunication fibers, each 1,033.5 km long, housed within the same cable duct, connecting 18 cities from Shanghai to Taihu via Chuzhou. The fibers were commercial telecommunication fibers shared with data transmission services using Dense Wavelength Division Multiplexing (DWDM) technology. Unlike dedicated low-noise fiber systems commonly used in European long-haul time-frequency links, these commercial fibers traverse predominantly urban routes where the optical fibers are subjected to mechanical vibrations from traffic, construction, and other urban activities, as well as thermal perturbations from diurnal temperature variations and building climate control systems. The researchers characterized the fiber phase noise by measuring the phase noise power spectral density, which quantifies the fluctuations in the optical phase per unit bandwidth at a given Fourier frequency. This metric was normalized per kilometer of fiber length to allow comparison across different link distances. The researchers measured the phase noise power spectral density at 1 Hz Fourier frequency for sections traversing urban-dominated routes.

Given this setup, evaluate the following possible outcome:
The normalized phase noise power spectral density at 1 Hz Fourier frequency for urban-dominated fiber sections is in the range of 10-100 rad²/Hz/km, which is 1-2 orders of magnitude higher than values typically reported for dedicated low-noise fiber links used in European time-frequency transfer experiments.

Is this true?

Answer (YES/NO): NO